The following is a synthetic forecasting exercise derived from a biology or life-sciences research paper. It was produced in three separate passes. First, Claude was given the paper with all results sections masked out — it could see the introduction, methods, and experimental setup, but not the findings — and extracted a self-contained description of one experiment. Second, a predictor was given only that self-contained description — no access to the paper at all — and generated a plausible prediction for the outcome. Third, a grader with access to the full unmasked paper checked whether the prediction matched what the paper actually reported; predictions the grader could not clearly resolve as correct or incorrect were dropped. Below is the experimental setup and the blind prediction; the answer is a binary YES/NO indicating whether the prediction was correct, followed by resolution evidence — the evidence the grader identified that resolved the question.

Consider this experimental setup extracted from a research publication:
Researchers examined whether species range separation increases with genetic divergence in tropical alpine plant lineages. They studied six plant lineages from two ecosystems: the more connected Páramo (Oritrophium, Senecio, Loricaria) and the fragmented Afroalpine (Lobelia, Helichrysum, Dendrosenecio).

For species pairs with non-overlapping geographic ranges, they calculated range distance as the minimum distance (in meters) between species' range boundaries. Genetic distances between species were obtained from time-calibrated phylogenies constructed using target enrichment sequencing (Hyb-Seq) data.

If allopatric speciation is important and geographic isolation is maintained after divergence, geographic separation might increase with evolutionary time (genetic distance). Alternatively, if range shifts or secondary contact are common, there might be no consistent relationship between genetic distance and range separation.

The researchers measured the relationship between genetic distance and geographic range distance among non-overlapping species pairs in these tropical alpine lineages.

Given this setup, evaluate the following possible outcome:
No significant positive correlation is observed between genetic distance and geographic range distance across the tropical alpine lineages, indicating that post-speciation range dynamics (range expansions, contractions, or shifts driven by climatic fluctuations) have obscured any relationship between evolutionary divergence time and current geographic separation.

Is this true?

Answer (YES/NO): NO